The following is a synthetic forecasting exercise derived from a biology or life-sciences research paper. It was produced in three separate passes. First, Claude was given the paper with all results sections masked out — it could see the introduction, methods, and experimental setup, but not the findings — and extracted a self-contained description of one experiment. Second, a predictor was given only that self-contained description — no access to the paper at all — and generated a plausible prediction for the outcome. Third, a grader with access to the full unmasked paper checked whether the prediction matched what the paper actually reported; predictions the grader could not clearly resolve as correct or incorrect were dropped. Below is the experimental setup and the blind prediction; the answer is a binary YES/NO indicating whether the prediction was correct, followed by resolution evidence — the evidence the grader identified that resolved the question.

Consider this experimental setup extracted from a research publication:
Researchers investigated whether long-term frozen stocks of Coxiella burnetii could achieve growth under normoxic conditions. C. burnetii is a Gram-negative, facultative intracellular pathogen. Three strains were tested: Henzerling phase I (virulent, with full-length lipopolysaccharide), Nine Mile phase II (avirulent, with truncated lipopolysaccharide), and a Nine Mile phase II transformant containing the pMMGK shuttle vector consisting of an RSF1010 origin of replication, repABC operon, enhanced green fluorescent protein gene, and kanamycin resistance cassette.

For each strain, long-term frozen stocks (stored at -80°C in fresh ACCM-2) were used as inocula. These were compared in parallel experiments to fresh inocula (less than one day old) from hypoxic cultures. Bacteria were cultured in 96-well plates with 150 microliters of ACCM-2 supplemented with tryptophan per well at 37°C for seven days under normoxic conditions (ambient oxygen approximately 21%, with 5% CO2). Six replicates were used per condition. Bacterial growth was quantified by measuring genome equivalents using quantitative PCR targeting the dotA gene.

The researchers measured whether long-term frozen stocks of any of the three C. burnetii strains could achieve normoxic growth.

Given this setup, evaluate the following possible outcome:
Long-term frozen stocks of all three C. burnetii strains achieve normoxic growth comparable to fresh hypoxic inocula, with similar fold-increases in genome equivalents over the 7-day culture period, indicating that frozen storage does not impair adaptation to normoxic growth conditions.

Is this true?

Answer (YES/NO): NO